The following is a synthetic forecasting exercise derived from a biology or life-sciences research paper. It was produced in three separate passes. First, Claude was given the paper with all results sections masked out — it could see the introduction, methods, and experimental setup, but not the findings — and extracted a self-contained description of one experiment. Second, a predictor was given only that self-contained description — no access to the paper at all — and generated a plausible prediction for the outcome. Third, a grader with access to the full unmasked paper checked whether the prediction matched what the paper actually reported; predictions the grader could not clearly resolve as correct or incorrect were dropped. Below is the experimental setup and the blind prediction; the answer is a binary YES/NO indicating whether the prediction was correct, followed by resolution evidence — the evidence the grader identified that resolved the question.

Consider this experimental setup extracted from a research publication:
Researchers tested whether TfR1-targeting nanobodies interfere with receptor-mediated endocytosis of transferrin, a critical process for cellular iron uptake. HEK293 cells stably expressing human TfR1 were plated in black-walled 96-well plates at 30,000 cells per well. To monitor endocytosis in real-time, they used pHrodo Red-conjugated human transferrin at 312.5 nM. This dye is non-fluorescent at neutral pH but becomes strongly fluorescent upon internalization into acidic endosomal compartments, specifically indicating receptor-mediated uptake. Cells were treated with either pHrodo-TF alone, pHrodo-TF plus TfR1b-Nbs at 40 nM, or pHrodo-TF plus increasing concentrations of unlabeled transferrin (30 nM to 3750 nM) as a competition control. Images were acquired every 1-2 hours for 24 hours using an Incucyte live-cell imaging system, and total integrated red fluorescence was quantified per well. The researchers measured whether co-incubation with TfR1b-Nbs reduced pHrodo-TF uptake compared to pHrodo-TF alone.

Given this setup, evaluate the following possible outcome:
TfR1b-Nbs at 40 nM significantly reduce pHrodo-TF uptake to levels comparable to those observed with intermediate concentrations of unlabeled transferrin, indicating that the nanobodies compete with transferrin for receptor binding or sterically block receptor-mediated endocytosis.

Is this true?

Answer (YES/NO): NO